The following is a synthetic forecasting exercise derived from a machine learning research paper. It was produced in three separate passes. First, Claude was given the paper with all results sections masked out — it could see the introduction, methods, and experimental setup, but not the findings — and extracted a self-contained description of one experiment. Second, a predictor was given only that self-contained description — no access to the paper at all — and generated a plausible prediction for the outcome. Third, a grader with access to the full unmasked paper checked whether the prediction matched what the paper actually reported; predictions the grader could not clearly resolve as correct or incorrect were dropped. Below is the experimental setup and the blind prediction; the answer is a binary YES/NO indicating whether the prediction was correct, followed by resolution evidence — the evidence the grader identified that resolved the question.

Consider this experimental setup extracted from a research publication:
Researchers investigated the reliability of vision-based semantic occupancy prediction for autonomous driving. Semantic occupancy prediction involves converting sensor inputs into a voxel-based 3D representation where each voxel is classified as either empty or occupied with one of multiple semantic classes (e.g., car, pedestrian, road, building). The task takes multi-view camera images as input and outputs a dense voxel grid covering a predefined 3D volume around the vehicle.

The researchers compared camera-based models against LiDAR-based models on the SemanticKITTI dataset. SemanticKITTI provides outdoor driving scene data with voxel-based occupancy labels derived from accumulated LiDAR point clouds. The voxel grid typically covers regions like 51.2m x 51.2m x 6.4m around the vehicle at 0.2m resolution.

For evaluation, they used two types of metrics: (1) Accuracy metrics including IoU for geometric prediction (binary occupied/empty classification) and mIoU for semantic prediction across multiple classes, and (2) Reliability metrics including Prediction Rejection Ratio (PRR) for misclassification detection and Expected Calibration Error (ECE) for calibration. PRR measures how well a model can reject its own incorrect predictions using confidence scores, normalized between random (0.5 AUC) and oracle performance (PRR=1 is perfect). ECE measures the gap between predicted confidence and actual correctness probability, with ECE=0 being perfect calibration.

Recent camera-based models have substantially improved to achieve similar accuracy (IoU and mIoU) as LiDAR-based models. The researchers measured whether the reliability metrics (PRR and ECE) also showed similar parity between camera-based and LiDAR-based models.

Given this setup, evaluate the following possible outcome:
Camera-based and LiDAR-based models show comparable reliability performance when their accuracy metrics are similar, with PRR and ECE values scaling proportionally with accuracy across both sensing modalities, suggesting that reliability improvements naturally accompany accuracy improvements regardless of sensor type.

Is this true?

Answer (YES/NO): NO